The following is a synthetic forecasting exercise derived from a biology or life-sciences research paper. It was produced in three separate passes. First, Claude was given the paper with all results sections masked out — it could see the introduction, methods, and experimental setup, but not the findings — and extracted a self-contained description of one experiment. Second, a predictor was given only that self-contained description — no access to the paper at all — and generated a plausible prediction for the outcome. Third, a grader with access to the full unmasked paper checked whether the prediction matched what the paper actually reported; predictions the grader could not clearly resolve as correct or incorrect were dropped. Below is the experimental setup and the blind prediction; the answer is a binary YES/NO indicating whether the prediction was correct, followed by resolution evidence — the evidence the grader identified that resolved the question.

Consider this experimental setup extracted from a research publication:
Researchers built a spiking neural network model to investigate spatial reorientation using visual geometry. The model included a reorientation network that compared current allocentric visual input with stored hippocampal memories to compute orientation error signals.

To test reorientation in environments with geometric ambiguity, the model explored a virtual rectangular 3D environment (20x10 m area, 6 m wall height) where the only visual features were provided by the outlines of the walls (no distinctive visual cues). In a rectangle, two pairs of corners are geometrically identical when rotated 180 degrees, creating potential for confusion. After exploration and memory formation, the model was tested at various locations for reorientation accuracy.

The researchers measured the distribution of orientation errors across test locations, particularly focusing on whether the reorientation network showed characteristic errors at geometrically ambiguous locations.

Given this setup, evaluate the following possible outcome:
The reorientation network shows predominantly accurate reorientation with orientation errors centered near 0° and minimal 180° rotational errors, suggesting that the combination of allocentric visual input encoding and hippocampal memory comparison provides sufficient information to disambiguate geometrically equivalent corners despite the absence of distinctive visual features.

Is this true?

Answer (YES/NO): NO